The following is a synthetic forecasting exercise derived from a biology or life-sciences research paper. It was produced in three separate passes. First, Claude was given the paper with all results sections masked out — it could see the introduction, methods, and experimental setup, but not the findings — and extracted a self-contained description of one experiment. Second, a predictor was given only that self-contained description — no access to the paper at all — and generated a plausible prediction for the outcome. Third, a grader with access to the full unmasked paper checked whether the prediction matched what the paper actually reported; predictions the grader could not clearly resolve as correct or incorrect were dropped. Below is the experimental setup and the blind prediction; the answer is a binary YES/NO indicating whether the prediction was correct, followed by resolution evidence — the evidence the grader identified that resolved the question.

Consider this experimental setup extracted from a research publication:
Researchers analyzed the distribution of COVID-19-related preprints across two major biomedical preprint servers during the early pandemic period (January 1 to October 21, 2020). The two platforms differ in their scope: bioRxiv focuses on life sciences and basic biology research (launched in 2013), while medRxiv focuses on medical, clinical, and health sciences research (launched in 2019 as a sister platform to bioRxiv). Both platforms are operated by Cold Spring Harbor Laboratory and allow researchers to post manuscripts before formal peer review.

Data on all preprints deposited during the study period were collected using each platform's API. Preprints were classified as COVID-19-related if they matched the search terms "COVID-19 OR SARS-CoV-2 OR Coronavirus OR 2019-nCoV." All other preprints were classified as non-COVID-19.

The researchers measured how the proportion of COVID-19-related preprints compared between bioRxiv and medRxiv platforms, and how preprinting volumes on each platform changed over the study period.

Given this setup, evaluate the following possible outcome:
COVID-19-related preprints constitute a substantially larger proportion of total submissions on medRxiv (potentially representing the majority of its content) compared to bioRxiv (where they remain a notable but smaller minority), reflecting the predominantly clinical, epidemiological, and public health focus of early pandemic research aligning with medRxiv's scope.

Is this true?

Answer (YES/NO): YES